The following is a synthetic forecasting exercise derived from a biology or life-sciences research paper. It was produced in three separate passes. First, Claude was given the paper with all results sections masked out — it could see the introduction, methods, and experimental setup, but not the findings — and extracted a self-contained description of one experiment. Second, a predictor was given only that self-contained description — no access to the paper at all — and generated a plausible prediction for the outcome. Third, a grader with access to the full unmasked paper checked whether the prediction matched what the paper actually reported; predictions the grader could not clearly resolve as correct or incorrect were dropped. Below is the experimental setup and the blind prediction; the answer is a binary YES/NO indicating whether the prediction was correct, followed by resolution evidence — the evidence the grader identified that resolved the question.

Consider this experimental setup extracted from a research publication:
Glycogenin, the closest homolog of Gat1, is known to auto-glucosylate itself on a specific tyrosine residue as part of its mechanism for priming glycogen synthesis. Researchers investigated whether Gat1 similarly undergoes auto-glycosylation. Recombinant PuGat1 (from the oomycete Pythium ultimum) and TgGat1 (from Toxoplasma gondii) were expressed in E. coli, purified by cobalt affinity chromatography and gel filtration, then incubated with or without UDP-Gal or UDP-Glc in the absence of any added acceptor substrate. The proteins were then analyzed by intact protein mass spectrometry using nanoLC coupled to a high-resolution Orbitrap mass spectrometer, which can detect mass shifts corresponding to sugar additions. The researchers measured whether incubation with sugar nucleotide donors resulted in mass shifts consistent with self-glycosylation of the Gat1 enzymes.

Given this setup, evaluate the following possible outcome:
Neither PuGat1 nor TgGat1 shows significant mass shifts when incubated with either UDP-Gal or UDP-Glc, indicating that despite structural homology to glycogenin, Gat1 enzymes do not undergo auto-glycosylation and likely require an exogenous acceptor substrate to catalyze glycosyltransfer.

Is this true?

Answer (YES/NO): YES